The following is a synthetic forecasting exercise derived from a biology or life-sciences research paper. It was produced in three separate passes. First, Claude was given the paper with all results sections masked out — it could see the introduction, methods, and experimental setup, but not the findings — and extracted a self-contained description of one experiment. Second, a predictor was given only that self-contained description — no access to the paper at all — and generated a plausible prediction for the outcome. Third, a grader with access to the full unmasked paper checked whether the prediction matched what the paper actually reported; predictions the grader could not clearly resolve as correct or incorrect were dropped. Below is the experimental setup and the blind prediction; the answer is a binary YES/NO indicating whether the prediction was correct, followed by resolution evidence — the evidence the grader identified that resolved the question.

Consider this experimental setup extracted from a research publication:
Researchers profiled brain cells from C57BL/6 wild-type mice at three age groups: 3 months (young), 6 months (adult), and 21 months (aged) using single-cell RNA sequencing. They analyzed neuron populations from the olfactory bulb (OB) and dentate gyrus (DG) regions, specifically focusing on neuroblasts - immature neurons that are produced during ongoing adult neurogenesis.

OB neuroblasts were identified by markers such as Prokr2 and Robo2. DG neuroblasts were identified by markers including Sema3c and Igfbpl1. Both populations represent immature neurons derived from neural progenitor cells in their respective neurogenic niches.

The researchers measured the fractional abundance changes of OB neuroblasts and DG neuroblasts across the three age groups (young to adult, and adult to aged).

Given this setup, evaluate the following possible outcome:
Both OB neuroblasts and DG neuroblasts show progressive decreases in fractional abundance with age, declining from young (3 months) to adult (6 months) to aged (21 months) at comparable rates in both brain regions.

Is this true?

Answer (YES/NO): NO